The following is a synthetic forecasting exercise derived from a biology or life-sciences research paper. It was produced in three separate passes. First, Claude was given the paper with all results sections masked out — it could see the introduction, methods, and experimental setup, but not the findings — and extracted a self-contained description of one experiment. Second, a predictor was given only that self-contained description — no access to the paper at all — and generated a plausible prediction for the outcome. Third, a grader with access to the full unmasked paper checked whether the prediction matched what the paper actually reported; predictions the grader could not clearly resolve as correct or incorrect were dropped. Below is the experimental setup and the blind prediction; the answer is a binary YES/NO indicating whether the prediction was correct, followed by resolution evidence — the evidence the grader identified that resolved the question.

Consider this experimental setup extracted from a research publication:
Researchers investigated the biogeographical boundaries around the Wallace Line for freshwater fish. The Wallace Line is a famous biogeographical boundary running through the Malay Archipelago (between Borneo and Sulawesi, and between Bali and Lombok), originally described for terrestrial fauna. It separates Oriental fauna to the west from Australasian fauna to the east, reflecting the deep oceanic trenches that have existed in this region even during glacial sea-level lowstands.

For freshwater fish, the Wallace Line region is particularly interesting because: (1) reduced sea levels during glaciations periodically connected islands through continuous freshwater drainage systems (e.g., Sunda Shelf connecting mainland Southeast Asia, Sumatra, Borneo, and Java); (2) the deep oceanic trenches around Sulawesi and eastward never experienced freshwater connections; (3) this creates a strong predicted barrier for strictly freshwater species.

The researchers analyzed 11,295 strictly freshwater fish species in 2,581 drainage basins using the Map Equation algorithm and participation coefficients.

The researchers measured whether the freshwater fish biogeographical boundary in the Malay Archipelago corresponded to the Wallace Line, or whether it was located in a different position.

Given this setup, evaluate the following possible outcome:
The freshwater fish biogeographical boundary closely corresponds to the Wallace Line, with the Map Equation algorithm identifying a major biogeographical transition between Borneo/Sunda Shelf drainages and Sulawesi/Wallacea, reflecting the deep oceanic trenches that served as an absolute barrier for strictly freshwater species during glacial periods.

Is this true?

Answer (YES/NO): YES